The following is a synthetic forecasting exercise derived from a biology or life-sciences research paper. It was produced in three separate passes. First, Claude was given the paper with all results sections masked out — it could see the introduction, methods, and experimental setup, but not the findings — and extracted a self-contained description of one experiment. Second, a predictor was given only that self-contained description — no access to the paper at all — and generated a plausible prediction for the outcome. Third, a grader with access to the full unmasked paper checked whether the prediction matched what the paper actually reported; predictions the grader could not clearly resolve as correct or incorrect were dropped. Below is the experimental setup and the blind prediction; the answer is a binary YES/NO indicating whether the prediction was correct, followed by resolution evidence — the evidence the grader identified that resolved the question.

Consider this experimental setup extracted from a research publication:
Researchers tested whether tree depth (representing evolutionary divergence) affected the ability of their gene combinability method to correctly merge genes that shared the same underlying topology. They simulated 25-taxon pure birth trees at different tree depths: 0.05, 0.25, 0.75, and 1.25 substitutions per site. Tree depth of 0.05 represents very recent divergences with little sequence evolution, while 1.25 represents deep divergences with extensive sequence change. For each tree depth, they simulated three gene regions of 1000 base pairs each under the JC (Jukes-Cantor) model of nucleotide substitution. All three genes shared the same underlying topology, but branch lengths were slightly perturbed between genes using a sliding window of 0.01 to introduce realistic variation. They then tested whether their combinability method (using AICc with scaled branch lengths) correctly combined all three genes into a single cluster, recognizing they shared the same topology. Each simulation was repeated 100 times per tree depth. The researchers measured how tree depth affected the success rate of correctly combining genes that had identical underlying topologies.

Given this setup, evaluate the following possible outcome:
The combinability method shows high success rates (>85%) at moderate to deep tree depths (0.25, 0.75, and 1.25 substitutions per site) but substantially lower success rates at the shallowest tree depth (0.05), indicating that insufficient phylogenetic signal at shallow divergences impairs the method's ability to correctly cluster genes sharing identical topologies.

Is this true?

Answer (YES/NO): NO